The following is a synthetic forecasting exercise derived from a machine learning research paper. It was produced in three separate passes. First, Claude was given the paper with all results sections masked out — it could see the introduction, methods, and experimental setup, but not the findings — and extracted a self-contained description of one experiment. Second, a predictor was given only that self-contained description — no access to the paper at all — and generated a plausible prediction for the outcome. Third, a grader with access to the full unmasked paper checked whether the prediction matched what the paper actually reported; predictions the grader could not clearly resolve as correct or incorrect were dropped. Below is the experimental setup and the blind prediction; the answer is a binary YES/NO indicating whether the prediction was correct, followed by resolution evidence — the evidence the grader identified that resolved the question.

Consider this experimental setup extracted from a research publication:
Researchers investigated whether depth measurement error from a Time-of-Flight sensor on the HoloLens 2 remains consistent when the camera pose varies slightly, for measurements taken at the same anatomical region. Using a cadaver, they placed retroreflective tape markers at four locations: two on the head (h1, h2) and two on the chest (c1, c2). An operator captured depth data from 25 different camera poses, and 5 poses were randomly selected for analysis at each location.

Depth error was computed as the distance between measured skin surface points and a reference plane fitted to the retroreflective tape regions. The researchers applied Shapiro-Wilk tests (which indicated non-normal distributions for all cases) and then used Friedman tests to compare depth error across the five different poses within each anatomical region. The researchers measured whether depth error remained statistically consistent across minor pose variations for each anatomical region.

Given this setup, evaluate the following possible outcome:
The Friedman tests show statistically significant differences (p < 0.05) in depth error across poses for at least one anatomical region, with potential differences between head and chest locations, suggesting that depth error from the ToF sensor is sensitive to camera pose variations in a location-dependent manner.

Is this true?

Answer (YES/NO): YES